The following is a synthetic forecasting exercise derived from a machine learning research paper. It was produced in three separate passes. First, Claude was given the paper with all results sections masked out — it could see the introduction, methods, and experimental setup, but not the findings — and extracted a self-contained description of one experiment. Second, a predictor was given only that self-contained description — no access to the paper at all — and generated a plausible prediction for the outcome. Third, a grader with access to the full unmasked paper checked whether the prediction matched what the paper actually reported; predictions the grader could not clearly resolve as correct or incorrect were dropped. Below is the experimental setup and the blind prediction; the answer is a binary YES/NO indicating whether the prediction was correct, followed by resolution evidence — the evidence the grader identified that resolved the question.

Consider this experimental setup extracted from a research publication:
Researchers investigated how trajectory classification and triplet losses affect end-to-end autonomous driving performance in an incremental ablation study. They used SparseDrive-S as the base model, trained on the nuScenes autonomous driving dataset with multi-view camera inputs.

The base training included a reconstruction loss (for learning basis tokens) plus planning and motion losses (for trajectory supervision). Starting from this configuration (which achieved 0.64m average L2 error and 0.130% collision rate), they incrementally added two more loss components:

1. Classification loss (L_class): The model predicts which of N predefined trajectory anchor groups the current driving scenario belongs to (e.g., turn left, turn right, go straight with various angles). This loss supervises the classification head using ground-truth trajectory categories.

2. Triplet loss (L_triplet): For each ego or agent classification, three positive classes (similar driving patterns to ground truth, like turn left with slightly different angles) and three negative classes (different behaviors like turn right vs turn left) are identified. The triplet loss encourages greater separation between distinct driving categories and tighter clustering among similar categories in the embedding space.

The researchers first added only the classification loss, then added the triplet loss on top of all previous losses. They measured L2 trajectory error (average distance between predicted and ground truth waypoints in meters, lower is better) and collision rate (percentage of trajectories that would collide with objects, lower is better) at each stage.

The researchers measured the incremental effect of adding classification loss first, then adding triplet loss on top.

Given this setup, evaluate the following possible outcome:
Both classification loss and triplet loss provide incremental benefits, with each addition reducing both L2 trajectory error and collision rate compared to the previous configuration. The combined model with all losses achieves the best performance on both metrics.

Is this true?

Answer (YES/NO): NO